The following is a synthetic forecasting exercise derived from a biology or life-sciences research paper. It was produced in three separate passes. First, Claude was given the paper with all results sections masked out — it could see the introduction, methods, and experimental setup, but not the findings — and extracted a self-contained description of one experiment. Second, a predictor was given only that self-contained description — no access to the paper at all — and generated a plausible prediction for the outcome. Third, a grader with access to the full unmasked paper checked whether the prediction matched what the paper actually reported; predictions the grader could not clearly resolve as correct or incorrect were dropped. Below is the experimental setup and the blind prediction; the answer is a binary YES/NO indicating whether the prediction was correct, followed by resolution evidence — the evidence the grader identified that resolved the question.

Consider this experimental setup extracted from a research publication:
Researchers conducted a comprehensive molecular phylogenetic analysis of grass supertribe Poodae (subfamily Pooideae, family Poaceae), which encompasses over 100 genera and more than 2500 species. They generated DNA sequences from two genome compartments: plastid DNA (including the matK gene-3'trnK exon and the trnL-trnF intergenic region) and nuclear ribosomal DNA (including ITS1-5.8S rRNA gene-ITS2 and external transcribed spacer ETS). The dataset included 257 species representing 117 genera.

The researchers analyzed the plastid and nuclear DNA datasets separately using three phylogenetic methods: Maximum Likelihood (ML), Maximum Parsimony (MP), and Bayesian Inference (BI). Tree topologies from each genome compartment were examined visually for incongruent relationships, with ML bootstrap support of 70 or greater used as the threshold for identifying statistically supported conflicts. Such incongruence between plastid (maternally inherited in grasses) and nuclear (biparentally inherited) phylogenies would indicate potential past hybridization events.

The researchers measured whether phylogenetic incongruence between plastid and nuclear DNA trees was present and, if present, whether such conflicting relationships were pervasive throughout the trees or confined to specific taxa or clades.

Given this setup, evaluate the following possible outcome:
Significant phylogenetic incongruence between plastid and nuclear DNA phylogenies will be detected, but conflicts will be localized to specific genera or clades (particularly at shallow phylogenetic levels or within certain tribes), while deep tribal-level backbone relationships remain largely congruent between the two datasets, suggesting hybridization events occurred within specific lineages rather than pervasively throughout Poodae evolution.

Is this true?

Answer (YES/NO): NO